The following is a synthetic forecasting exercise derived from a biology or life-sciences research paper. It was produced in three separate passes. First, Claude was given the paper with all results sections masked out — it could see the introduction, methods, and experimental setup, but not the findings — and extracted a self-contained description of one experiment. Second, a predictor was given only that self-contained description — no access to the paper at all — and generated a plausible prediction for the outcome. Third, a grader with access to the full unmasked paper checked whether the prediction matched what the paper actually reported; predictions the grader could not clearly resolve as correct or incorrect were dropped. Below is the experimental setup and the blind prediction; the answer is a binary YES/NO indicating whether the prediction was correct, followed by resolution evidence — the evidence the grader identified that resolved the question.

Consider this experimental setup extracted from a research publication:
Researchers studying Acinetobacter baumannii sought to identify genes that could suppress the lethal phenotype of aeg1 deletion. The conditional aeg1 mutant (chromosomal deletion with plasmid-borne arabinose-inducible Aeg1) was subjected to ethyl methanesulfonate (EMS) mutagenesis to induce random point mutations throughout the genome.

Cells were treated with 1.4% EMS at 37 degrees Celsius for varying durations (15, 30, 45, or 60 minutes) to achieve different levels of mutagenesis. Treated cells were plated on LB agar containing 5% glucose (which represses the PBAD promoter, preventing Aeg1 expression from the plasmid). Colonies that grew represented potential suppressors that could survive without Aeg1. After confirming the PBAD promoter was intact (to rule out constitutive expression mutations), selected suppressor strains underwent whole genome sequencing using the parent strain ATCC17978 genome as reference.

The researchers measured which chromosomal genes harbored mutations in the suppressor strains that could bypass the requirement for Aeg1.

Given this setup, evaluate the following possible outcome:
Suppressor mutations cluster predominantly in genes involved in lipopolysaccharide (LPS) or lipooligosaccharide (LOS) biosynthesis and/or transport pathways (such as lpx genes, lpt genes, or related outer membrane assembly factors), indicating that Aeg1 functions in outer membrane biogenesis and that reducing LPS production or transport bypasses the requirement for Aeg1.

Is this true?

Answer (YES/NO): NO